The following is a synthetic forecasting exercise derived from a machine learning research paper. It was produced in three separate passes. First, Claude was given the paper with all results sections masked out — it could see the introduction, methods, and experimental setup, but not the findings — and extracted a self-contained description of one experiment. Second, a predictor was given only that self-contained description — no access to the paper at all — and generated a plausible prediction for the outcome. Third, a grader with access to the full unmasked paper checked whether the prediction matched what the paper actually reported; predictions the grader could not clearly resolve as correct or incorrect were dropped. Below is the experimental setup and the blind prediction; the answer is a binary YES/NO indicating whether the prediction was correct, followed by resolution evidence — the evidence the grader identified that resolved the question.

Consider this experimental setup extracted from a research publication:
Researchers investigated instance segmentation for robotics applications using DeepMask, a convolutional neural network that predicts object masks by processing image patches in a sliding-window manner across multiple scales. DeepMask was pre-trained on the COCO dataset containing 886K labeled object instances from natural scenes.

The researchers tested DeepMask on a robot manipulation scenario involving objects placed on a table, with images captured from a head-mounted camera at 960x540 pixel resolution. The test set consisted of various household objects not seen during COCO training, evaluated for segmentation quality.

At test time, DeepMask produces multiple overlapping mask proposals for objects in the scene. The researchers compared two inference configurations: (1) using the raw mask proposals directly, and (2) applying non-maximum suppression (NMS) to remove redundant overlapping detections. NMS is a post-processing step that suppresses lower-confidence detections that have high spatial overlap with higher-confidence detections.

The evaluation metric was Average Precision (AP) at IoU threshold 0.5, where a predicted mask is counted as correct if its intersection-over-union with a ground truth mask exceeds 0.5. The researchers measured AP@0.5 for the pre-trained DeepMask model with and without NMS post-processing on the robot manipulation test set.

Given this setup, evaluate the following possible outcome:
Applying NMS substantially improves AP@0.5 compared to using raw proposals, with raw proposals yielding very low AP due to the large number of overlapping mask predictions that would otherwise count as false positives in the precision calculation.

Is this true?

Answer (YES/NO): NO